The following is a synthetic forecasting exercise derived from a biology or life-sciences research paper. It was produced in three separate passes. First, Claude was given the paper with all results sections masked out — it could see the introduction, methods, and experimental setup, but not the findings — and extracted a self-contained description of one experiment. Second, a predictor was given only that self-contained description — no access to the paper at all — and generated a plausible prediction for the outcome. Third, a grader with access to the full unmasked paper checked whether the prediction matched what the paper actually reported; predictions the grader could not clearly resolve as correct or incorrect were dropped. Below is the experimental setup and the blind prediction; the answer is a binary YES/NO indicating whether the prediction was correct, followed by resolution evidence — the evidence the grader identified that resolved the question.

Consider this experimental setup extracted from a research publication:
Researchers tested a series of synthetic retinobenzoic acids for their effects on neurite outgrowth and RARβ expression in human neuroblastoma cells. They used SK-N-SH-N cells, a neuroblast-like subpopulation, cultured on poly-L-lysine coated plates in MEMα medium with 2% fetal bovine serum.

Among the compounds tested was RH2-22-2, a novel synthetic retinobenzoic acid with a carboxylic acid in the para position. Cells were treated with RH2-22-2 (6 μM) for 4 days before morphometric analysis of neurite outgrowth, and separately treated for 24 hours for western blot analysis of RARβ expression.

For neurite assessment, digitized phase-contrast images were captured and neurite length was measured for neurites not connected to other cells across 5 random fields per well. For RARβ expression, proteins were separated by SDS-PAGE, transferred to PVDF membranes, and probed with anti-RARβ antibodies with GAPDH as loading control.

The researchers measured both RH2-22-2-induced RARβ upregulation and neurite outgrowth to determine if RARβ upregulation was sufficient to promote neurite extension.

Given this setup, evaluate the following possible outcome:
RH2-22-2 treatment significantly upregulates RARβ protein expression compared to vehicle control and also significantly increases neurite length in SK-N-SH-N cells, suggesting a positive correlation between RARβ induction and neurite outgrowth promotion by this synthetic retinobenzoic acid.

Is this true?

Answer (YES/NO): NO